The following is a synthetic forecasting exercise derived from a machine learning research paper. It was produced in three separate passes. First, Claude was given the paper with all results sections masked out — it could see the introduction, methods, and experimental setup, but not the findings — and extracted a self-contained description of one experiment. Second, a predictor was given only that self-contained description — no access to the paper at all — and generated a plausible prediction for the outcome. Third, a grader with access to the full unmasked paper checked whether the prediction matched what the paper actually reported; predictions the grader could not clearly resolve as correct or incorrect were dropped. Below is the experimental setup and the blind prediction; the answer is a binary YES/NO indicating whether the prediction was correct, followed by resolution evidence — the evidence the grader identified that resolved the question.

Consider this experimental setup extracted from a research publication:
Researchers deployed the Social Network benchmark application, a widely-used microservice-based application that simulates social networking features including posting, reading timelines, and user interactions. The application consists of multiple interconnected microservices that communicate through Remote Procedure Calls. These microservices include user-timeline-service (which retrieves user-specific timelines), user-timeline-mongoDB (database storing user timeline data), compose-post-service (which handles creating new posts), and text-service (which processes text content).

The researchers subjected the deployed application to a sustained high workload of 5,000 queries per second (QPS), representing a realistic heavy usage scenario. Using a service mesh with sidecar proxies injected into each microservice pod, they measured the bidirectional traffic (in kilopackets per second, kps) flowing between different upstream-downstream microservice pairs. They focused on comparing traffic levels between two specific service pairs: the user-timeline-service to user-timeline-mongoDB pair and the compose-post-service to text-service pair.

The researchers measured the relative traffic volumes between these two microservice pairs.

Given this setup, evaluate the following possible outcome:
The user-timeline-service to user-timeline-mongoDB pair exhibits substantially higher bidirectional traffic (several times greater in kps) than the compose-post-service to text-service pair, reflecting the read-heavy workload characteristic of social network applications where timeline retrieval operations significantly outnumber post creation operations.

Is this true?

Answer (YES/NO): YES